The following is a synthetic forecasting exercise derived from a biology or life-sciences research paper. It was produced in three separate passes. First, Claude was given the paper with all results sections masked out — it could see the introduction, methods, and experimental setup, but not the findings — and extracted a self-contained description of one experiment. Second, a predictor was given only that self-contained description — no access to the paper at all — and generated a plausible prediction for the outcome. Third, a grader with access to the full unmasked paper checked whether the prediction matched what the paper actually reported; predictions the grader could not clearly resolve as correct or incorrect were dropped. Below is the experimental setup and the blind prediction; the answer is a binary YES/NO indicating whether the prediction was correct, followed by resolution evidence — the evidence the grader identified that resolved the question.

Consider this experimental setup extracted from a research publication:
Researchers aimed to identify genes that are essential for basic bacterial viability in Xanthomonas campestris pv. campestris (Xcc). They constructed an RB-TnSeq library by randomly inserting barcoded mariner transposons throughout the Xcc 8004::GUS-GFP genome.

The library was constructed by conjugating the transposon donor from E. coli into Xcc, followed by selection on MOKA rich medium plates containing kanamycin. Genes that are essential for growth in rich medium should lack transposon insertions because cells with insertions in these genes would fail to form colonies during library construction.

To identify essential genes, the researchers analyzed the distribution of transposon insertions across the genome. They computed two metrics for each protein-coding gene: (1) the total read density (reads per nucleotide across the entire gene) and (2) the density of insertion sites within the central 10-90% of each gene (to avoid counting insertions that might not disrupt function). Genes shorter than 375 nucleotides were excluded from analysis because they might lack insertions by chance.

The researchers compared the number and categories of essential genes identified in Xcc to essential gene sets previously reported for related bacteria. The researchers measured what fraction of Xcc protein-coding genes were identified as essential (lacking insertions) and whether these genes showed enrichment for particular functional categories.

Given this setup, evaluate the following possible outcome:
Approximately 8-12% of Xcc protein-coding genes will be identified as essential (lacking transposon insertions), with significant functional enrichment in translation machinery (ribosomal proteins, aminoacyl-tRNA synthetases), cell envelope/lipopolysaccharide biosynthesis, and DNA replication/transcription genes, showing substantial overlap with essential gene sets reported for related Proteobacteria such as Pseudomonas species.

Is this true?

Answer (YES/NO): NO